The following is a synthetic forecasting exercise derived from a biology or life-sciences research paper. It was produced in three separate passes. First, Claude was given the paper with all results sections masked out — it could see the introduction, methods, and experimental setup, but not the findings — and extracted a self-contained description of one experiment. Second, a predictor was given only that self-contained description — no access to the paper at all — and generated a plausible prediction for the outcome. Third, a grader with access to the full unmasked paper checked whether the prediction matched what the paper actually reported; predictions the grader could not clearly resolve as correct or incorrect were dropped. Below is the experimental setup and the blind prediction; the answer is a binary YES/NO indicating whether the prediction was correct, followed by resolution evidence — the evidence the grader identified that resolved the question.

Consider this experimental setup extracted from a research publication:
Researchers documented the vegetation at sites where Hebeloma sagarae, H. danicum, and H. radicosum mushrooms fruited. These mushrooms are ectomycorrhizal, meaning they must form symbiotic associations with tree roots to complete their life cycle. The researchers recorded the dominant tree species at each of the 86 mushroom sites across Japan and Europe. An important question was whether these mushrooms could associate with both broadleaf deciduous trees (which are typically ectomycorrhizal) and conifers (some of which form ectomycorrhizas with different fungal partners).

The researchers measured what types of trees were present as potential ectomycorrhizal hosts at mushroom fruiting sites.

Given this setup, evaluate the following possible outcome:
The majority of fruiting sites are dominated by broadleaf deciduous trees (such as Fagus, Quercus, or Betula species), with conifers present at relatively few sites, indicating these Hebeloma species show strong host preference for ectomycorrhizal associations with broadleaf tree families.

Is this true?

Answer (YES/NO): YES